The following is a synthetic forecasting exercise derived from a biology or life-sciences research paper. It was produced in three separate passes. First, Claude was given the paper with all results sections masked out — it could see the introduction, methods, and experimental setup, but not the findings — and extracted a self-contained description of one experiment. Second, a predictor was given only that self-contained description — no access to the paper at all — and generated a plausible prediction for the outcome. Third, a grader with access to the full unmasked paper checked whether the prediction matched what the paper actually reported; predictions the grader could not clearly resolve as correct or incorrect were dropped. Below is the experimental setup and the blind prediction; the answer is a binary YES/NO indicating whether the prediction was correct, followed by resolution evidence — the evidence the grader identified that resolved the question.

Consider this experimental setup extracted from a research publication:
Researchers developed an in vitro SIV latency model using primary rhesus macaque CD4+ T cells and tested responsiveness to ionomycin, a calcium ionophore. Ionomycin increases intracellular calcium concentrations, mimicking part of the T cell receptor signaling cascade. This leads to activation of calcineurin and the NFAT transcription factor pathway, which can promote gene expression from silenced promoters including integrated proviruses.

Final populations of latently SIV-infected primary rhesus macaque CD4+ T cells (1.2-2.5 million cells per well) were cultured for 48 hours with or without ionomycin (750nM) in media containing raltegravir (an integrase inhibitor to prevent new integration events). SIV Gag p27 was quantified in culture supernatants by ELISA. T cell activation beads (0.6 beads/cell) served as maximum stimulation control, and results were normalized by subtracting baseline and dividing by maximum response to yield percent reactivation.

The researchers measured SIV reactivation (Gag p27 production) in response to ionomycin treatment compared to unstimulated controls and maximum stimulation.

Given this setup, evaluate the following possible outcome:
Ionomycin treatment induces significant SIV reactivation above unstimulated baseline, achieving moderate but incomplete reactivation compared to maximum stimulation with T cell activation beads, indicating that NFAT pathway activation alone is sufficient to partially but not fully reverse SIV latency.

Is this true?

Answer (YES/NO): YES